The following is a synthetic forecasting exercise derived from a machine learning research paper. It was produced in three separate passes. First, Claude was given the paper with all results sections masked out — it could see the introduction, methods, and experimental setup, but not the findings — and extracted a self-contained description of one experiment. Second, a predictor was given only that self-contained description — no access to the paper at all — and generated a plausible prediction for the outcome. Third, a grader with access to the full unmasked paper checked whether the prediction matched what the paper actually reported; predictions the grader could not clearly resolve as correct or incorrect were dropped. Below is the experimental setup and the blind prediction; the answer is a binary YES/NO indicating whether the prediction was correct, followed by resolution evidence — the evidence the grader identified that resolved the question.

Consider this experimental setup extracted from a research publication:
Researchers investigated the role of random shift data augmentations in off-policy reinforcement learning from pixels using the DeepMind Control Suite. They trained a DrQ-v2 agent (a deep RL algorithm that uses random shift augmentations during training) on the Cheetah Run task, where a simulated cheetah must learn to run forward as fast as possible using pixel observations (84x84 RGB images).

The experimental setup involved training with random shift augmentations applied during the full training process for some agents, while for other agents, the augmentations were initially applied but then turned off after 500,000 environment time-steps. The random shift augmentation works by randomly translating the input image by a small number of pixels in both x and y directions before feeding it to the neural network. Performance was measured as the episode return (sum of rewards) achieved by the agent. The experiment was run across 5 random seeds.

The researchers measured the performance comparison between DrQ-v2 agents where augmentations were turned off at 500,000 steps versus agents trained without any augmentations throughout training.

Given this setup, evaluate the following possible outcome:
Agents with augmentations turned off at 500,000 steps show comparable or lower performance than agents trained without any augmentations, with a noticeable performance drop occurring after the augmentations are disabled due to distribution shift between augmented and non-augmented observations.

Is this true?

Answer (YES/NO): NO